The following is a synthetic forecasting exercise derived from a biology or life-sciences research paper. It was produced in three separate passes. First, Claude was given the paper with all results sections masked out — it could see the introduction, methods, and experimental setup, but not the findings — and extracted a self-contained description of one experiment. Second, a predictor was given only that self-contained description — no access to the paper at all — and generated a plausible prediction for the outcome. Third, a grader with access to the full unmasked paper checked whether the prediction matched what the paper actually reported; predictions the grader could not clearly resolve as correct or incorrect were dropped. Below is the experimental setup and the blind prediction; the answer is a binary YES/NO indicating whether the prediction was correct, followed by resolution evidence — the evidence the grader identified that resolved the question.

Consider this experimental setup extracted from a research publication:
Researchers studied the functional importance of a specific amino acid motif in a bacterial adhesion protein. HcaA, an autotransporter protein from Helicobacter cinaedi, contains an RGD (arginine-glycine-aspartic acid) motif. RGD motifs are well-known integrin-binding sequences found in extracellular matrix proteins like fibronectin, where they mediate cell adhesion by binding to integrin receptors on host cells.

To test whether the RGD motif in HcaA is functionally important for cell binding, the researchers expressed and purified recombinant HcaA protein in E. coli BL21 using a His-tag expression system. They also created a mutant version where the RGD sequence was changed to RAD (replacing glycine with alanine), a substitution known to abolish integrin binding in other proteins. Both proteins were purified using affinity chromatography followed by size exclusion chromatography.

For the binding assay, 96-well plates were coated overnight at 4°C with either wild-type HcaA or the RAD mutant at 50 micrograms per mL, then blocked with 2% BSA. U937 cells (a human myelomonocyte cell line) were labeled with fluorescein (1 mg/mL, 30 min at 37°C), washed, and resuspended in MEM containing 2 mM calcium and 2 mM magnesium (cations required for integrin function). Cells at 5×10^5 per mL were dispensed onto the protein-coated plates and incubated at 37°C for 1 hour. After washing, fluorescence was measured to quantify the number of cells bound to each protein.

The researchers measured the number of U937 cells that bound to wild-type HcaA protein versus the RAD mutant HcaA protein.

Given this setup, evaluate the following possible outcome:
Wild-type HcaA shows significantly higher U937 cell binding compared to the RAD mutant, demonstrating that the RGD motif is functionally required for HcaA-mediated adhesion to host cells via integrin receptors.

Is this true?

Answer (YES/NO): NO